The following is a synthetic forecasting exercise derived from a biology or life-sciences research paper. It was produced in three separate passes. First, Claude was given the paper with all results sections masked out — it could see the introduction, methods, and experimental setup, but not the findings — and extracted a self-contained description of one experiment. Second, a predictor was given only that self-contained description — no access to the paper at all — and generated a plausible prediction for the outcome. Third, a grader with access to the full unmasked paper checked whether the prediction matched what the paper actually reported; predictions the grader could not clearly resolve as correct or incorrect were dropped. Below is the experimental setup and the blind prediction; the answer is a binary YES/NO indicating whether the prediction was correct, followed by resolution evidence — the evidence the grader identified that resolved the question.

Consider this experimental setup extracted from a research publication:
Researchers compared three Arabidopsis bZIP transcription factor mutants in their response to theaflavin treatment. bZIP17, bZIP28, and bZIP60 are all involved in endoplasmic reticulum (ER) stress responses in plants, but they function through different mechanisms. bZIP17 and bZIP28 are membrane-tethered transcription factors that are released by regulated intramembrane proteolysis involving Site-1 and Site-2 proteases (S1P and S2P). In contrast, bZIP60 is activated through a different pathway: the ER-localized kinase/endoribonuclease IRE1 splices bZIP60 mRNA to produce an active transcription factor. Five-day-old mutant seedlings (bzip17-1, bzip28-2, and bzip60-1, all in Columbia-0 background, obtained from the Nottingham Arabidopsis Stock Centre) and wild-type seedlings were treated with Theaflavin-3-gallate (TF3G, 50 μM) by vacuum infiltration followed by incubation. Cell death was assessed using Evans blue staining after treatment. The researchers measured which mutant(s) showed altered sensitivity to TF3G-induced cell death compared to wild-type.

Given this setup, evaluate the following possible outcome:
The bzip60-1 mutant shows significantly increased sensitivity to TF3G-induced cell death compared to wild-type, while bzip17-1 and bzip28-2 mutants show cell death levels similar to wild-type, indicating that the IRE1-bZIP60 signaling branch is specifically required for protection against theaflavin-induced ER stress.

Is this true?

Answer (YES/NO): NO